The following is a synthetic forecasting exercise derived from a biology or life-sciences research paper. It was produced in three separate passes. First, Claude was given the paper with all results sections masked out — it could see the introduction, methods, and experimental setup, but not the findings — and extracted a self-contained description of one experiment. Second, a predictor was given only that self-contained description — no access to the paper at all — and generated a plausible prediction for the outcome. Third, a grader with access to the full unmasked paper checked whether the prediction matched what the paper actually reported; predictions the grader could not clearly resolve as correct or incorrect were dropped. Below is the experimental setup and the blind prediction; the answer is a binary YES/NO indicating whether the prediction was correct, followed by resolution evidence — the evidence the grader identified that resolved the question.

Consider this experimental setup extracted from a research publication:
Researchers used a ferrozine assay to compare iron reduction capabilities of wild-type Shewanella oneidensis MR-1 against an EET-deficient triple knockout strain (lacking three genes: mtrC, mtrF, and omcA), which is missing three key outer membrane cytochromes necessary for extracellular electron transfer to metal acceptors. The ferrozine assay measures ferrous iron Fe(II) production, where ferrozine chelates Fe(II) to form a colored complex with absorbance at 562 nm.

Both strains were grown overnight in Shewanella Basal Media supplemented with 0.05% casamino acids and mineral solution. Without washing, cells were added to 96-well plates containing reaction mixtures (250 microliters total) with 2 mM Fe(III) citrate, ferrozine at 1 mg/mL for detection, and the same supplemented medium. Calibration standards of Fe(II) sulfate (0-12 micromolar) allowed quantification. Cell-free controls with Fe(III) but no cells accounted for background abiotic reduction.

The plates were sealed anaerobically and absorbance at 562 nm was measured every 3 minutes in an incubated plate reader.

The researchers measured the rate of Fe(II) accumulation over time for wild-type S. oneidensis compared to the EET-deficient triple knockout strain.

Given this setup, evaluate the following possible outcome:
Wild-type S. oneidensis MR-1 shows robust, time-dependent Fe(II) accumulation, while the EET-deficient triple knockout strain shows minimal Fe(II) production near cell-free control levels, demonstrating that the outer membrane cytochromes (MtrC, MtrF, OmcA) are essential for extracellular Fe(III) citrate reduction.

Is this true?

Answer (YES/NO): NO